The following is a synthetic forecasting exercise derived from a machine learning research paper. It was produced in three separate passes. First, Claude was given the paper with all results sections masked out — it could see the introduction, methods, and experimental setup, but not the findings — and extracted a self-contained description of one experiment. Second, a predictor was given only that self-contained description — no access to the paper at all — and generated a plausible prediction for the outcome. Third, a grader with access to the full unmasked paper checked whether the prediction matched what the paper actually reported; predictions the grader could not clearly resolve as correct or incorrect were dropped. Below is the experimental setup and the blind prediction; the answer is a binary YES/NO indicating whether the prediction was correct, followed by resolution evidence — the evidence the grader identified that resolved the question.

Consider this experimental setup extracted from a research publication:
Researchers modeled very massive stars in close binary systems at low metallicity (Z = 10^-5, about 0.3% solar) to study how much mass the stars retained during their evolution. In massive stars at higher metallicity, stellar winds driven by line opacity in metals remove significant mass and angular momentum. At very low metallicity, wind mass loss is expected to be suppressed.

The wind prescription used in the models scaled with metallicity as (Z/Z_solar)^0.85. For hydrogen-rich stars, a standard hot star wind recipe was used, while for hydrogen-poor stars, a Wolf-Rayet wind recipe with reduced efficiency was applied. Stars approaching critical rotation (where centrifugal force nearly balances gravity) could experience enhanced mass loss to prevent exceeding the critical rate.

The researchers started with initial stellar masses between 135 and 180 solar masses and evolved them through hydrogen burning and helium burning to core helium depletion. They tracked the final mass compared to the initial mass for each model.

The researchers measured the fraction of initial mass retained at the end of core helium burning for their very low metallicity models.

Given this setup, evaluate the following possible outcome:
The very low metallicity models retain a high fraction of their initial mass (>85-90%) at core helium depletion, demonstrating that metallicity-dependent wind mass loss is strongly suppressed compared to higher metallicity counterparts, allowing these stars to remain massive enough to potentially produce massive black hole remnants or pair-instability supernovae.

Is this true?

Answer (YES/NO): NO